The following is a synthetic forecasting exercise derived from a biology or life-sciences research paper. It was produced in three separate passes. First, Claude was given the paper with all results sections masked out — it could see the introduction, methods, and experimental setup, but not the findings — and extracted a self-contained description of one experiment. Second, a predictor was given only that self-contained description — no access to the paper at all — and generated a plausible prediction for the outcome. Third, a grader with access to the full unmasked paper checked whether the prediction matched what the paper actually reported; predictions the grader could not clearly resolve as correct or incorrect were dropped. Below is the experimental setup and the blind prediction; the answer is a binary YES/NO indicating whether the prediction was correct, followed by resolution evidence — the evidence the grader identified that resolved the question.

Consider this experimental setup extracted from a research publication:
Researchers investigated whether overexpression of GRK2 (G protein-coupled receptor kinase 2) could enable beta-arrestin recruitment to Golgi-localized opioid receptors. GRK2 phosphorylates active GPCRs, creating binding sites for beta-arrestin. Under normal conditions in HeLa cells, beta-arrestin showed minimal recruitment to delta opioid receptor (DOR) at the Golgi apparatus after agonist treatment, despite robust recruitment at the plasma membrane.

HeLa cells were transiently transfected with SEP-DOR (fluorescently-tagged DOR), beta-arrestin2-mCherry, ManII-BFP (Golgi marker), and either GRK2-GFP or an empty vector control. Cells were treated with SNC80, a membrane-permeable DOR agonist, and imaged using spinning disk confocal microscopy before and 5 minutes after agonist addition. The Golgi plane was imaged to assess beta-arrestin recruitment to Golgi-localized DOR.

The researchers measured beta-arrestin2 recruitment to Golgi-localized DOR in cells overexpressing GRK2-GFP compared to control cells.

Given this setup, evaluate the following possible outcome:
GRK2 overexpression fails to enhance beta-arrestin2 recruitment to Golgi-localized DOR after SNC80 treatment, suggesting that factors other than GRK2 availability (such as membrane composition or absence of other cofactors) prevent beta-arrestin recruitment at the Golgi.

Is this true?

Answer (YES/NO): YES